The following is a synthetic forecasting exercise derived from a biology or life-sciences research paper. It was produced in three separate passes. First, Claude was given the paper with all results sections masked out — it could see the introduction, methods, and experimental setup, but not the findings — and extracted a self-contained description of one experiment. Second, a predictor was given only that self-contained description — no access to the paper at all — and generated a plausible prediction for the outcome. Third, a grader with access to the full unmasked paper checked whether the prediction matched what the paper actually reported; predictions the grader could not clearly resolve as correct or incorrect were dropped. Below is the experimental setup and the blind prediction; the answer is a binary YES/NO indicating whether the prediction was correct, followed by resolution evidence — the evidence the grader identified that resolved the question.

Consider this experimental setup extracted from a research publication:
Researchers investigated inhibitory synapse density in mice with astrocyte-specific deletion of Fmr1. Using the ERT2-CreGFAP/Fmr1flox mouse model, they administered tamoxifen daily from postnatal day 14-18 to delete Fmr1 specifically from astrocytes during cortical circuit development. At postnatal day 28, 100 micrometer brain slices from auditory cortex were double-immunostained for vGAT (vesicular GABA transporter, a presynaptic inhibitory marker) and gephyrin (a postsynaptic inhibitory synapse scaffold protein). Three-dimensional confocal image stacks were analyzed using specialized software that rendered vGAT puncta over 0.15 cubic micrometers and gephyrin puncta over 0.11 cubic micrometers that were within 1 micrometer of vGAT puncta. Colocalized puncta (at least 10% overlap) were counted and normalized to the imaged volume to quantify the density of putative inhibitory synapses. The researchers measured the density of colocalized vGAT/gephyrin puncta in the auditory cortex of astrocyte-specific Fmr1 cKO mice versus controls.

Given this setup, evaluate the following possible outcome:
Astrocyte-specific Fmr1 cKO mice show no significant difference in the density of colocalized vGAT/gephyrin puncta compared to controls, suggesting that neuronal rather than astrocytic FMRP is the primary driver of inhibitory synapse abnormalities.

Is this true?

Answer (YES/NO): NO